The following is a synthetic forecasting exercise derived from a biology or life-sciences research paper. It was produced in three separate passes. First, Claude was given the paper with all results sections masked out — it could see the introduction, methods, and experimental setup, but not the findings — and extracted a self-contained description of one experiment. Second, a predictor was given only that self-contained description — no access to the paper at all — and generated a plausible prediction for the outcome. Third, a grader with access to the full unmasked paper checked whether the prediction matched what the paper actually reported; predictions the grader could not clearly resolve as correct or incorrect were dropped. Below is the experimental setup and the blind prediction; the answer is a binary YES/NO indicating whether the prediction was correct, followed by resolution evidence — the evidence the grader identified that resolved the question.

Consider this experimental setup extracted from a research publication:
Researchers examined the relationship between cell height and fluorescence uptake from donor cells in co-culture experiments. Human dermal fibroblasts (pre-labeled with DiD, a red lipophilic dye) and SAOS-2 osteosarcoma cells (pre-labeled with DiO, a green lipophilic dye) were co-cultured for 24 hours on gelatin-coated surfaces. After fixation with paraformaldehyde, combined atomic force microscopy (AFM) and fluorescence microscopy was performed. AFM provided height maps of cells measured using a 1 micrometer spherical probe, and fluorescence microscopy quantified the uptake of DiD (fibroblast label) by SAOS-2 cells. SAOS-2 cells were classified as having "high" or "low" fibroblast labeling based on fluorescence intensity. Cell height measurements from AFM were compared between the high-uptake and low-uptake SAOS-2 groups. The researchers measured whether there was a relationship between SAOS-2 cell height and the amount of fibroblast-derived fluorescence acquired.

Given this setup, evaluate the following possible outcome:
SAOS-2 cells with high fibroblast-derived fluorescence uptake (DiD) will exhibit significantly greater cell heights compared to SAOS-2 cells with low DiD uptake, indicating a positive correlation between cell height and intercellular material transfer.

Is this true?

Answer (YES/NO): YES